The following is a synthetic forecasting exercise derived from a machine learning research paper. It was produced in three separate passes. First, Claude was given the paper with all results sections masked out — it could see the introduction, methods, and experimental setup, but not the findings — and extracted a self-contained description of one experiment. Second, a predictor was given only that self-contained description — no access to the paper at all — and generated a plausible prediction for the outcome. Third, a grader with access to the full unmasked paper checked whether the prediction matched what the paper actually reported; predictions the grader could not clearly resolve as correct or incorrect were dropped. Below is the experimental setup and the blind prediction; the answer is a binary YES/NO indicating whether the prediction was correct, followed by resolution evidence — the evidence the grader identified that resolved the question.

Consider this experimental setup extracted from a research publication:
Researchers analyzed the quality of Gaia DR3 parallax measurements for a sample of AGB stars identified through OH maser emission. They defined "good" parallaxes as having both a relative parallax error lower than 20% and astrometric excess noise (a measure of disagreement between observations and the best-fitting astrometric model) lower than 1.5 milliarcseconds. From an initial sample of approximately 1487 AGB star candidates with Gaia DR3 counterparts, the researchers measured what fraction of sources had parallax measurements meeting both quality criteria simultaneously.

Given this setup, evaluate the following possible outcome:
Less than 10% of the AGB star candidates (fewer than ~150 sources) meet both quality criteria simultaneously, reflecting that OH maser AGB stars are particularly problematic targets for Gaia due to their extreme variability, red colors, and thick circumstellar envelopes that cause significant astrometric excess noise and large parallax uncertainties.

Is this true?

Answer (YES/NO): NO